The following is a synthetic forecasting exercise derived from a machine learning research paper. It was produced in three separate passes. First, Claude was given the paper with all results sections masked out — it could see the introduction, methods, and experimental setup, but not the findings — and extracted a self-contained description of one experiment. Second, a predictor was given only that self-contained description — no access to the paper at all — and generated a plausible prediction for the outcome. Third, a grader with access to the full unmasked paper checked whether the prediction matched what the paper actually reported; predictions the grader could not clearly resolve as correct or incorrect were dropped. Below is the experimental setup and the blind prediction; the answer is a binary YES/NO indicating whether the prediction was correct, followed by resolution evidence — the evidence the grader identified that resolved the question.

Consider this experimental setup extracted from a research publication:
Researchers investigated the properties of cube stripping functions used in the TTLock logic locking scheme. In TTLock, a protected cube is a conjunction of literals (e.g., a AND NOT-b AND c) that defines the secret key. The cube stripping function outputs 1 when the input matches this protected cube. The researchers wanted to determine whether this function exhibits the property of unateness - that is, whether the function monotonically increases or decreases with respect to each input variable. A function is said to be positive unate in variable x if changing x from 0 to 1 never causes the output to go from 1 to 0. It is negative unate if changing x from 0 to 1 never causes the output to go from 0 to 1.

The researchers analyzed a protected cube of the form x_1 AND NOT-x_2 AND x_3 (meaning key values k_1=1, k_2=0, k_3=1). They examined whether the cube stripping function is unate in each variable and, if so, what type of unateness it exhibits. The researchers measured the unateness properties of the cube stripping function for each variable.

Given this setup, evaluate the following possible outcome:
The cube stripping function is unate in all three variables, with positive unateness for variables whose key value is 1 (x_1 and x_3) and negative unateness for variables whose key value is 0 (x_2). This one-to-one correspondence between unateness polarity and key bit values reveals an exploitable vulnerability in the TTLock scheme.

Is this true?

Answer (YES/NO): YES